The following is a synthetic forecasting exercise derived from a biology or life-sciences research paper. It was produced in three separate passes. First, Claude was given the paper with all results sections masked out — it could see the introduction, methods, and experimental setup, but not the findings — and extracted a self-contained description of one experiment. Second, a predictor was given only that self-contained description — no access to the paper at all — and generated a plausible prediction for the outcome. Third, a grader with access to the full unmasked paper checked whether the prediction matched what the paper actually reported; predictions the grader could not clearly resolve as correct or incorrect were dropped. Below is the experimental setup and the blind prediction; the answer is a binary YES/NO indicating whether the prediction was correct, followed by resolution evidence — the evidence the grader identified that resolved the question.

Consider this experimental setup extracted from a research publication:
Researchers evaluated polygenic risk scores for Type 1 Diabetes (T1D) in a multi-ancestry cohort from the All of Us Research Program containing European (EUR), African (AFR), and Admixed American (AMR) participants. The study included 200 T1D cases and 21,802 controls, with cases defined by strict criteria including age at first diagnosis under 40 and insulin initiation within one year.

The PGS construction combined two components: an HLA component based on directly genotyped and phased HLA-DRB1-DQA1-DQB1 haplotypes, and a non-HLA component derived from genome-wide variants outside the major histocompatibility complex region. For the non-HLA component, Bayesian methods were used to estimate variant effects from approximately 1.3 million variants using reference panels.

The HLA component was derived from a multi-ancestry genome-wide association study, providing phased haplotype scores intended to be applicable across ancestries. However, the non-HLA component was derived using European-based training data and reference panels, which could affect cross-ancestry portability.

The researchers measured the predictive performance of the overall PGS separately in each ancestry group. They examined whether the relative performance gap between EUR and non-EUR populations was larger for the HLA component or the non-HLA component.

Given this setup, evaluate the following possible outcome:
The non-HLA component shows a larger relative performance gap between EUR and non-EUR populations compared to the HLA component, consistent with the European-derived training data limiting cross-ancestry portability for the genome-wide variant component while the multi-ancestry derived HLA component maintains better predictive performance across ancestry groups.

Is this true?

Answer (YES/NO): YES